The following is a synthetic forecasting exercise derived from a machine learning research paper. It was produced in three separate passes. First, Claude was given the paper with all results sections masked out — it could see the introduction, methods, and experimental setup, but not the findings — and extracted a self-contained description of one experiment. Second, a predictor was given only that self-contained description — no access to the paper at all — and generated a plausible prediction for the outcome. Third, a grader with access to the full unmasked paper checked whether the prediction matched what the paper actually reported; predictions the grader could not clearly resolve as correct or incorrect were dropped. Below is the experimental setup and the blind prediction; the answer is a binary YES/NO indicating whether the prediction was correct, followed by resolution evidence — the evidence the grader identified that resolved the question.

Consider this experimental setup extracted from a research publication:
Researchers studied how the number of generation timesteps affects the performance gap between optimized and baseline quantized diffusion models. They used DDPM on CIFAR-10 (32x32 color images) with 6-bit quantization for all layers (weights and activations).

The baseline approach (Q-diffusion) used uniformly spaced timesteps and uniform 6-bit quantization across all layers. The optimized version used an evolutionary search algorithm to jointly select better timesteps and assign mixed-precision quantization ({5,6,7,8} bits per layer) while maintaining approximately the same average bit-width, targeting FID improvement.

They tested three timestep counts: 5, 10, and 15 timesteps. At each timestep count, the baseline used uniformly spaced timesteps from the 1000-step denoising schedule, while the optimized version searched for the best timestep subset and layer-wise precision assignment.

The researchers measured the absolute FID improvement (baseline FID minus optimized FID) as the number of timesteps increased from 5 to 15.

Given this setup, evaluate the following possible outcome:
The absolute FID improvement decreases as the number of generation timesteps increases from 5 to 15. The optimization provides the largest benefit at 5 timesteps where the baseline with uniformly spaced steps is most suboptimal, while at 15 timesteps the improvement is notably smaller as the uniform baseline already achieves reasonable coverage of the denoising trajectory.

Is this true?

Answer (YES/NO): YES